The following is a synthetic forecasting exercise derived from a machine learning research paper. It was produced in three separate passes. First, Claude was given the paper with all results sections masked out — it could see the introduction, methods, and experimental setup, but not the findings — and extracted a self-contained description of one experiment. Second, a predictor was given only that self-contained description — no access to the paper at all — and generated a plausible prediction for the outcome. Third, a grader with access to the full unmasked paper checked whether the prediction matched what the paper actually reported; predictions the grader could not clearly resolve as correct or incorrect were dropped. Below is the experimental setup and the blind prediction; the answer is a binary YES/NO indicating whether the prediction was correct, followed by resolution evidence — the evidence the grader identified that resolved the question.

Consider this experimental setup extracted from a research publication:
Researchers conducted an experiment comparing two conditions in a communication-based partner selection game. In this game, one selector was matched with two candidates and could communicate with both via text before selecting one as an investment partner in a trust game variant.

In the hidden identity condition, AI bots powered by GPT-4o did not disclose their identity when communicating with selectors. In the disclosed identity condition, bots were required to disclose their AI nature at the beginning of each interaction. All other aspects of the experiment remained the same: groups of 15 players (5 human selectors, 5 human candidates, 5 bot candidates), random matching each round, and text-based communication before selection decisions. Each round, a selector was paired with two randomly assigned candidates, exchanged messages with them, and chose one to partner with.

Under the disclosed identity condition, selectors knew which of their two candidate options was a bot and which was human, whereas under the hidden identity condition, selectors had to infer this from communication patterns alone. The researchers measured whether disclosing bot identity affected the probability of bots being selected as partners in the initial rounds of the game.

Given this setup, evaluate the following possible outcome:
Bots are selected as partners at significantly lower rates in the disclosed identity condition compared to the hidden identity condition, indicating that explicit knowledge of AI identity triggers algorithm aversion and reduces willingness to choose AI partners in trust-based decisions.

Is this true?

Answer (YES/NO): YES